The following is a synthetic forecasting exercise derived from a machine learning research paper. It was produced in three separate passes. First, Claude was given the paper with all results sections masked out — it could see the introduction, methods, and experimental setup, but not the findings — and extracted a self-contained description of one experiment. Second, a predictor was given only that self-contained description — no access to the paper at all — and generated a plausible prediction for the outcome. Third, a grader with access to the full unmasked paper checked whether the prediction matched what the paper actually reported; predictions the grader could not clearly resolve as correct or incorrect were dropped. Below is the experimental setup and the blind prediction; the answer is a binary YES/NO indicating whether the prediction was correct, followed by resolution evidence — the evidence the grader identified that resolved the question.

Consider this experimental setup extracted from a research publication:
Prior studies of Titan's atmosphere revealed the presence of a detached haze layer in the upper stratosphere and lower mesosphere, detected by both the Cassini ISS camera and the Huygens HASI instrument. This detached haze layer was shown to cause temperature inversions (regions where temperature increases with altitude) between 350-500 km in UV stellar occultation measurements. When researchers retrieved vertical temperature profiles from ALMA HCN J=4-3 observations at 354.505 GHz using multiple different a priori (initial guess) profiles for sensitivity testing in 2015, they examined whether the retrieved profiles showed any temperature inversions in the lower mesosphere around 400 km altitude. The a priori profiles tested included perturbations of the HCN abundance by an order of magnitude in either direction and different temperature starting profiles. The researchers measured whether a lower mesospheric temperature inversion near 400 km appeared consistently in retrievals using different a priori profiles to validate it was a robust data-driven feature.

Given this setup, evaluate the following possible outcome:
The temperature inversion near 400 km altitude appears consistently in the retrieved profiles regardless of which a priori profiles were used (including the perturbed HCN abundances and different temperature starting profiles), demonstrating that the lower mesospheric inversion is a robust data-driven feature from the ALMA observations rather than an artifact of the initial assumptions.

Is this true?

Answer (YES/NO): YES